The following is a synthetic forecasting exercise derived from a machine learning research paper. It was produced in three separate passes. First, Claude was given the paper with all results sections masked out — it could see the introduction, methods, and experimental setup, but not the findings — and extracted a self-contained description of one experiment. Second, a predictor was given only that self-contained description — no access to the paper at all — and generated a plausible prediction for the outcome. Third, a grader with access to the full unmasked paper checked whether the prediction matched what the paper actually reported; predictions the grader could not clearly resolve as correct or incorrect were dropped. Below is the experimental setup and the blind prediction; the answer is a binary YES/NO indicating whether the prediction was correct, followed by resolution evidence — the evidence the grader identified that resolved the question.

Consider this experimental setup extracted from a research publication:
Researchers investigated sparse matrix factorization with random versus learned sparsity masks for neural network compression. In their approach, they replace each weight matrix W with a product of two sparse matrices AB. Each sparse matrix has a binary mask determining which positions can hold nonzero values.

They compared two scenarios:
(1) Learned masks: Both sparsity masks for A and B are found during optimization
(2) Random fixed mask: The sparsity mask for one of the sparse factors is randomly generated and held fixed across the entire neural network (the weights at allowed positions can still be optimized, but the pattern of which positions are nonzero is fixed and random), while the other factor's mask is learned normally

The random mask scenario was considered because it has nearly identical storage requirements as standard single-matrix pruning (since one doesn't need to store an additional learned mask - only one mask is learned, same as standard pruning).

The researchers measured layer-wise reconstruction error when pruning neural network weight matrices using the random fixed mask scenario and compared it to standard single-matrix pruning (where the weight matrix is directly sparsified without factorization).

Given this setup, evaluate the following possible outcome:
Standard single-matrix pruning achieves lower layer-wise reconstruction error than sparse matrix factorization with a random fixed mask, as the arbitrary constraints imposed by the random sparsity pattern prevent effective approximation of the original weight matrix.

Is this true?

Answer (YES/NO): NO